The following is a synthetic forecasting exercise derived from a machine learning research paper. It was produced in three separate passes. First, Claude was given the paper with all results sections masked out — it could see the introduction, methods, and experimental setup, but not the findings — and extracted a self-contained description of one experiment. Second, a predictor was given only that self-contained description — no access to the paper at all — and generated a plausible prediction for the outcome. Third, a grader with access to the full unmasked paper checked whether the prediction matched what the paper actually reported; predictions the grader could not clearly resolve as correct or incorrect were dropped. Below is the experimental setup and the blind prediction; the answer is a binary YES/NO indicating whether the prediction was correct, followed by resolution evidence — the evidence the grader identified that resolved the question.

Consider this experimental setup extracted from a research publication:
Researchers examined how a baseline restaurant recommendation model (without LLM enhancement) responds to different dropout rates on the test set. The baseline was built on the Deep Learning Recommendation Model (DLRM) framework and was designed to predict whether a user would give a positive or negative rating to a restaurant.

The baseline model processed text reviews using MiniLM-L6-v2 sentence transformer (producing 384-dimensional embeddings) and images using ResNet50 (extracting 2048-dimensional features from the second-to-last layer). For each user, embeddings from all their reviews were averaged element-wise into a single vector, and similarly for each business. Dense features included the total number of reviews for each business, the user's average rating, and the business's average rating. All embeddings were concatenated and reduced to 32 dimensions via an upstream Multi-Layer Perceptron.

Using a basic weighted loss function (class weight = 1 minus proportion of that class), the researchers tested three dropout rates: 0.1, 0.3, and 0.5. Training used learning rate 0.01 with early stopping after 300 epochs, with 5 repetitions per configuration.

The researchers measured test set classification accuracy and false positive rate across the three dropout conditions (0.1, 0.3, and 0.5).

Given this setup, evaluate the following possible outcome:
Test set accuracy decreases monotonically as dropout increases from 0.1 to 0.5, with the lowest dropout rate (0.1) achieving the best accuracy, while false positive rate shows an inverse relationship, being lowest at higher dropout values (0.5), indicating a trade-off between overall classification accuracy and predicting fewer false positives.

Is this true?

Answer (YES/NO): NO